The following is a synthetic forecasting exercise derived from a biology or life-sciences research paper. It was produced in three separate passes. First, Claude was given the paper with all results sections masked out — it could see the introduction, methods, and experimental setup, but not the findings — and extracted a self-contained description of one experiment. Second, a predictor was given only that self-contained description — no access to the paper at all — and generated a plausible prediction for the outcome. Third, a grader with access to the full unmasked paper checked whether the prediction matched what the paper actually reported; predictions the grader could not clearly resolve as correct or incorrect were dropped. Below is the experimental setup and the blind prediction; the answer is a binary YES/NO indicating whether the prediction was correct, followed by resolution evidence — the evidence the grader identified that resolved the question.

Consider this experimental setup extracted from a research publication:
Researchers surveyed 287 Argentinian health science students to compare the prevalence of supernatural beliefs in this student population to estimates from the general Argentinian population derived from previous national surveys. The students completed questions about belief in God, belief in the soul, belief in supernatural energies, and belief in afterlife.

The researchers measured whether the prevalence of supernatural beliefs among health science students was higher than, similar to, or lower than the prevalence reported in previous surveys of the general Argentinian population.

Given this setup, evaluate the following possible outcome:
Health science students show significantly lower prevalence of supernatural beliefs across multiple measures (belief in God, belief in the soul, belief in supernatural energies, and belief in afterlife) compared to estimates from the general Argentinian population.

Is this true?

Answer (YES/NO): YES